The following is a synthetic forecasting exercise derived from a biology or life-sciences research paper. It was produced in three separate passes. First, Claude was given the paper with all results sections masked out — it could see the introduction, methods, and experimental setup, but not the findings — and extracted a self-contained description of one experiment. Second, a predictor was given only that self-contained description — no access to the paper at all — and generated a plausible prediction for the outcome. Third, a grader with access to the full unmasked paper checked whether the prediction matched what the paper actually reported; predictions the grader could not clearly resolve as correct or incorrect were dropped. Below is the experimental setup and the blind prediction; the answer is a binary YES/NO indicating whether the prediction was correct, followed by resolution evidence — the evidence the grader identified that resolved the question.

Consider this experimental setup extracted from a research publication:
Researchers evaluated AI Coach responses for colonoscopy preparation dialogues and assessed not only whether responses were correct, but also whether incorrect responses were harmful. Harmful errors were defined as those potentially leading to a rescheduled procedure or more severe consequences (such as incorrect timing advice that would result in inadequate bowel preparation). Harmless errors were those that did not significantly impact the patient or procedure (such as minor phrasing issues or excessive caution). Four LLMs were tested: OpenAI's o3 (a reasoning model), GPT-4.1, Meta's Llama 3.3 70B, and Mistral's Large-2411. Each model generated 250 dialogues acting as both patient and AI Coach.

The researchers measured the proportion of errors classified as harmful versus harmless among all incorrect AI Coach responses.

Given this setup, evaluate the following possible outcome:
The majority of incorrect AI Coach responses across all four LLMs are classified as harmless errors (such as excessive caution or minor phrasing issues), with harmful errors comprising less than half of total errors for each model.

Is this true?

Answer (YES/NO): NO